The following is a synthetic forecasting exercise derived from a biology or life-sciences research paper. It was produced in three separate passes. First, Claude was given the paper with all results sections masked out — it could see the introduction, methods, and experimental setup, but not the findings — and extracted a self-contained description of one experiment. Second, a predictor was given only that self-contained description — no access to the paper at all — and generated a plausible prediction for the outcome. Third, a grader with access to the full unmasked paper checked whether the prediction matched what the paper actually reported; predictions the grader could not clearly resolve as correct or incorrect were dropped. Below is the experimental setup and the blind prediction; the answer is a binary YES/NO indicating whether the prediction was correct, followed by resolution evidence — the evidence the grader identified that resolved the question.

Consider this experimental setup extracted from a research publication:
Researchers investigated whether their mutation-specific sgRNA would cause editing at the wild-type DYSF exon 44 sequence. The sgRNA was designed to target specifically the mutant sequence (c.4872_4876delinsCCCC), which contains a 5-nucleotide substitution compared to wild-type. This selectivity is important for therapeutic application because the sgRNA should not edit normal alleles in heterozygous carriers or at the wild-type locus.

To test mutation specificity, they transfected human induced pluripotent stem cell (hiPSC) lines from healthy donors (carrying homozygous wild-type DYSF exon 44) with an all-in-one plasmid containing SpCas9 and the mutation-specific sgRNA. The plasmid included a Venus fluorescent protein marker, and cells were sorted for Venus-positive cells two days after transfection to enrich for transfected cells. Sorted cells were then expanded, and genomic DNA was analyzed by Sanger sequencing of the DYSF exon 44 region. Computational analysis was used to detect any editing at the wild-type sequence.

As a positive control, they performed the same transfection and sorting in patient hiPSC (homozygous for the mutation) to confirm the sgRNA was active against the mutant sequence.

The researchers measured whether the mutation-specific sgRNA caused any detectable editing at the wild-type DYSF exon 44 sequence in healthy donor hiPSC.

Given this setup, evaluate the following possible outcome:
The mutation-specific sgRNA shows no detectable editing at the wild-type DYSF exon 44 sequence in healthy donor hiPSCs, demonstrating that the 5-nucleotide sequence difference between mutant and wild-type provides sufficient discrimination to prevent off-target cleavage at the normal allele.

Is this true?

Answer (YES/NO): YES